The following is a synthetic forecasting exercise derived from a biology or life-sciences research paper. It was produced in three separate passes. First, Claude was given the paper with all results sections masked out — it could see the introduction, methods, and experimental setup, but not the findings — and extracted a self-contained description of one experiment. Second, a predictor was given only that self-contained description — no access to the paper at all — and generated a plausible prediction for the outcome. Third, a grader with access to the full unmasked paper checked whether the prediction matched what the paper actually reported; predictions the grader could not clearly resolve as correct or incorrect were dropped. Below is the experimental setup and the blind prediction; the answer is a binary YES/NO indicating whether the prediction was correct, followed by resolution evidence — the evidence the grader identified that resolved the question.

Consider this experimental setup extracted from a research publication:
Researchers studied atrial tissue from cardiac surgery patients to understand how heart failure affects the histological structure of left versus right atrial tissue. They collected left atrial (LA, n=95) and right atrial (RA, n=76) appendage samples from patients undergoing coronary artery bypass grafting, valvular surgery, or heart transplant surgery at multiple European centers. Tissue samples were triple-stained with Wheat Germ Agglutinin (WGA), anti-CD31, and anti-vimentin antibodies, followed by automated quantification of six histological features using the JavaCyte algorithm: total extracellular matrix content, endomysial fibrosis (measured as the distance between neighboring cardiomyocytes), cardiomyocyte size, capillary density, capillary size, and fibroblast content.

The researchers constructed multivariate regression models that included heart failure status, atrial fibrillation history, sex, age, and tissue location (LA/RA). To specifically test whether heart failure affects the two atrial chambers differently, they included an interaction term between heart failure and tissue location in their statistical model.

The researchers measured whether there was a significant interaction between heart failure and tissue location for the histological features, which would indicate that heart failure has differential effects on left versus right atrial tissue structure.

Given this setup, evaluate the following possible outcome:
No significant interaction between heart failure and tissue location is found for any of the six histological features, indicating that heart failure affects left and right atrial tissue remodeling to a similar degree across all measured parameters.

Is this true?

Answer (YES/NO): NO